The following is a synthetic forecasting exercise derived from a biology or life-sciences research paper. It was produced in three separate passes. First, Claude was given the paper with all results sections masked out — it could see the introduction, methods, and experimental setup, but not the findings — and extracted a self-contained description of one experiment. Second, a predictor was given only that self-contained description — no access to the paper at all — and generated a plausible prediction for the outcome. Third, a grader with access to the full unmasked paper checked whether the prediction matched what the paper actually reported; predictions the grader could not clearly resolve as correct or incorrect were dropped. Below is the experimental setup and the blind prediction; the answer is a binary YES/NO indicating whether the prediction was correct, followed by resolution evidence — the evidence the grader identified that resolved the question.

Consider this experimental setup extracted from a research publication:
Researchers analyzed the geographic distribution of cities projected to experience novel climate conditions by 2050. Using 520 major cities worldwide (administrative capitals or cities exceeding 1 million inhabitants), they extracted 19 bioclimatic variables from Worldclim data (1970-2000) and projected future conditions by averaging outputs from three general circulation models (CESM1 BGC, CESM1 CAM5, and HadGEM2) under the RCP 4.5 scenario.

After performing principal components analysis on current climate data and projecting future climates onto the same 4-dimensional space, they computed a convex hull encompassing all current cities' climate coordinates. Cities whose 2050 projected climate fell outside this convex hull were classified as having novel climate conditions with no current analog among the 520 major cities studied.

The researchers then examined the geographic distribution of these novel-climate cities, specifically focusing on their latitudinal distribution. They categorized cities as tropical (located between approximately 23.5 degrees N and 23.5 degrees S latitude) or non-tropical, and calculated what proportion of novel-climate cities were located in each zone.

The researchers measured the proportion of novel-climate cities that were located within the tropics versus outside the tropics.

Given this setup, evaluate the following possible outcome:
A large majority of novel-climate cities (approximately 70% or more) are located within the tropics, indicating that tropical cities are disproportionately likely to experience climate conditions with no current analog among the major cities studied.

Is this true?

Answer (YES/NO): NO